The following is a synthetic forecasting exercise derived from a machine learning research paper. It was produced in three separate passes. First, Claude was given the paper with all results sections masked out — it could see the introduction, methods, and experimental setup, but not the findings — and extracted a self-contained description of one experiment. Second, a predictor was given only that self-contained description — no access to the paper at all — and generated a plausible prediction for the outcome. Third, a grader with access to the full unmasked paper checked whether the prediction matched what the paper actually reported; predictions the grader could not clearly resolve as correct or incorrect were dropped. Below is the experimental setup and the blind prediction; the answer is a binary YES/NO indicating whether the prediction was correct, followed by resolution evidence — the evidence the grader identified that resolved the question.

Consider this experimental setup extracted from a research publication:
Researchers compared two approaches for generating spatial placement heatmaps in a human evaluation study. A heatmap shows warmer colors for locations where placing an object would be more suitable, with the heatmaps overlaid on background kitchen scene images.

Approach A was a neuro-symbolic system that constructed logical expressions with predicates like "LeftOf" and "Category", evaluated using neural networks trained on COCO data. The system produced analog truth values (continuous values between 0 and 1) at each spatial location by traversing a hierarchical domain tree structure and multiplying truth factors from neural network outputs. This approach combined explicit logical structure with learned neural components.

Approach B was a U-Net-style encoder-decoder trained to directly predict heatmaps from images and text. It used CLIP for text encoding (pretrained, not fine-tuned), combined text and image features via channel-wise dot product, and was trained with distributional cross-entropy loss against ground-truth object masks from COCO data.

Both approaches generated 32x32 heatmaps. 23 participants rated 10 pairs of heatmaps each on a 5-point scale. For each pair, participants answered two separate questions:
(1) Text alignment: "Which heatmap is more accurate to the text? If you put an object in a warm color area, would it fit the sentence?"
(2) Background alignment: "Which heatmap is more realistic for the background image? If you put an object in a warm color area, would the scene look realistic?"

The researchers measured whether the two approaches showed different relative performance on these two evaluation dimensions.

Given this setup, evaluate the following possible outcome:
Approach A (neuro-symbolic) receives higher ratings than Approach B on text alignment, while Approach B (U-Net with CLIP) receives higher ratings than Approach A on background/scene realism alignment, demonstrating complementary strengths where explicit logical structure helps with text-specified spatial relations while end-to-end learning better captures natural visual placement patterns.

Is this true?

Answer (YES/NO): NO